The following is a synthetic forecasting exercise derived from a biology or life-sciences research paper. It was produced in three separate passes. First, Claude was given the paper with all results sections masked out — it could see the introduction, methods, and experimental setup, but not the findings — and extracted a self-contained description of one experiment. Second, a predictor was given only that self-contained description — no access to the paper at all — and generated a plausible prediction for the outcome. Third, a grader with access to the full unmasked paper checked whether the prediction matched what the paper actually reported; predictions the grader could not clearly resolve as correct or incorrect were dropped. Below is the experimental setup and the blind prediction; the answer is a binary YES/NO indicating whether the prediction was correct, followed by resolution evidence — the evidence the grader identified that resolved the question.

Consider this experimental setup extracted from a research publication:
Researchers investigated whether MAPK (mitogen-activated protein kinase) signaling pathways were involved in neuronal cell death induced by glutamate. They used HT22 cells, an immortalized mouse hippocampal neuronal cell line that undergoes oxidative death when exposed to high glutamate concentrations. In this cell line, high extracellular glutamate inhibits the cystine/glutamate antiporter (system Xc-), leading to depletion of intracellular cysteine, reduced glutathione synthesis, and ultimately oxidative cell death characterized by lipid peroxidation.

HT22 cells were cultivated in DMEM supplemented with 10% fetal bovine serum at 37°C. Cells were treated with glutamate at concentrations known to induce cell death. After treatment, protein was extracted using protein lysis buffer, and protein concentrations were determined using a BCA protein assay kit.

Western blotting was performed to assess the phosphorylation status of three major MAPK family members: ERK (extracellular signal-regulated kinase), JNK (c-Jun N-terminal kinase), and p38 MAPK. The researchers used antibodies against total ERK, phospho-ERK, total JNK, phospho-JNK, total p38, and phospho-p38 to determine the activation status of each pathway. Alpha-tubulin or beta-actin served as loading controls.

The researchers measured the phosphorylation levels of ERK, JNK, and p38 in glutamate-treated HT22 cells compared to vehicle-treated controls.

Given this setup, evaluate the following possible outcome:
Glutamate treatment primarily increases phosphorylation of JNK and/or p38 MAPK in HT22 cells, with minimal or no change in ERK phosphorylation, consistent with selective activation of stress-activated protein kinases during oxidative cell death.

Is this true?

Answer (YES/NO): NO